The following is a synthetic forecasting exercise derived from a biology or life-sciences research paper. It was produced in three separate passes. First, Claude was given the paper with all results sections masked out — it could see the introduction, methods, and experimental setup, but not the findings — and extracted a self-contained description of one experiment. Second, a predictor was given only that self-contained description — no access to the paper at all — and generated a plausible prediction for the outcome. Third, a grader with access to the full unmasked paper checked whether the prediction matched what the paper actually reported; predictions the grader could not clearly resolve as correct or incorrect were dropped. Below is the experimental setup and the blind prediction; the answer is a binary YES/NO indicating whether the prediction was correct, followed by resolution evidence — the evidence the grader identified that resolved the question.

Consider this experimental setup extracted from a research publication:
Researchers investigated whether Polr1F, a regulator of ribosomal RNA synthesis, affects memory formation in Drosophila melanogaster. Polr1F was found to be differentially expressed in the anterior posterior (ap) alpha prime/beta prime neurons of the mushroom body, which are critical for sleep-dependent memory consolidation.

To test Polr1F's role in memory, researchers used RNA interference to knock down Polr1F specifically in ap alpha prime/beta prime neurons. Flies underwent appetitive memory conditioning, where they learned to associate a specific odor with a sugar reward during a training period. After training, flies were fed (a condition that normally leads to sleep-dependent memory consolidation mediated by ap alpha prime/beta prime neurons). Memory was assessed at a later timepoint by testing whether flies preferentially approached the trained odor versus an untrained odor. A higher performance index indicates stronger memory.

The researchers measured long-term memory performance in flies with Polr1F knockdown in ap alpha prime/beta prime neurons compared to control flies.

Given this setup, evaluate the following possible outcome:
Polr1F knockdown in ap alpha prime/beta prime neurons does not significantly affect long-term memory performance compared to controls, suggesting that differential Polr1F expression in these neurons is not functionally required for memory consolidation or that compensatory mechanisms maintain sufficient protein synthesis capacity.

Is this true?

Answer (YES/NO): YES